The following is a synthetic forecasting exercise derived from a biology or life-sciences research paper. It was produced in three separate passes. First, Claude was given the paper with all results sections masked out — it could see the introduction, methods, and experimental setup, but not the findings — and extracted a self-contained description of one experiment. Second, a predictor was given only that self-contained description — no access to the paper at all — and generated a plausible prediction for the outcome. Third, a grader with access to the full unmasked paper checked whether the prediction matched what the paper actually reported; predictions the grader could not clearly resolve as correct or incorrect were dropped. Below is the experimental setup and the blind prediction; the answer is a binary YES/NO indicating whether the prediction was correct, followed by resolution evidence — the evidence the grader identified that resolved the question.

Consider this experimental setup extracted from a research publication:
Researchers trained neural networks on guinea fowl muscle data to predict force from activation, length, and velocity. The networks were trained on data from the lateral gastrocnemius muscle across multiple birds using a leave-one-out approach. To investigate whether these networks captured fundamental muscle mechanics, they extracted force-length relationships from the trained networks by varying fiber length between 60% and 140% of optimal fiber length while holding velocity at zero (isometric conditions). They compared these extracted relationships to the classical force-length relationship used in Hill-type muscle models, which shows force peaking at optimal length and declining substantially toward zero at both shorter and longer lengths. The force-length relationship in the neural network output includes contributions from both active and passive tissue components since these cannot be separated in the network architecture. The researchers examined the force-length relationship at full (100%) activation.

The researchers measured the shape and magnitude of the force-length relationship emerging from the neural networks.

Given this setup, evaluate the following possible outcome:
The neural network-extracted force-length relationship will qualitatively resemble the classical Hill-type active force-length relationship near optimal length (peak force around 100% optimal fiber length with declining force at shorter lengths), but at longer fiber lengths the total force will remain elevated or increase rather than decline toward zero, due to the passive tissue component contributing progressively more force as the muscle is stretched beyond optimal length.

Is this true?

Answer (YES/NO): NO